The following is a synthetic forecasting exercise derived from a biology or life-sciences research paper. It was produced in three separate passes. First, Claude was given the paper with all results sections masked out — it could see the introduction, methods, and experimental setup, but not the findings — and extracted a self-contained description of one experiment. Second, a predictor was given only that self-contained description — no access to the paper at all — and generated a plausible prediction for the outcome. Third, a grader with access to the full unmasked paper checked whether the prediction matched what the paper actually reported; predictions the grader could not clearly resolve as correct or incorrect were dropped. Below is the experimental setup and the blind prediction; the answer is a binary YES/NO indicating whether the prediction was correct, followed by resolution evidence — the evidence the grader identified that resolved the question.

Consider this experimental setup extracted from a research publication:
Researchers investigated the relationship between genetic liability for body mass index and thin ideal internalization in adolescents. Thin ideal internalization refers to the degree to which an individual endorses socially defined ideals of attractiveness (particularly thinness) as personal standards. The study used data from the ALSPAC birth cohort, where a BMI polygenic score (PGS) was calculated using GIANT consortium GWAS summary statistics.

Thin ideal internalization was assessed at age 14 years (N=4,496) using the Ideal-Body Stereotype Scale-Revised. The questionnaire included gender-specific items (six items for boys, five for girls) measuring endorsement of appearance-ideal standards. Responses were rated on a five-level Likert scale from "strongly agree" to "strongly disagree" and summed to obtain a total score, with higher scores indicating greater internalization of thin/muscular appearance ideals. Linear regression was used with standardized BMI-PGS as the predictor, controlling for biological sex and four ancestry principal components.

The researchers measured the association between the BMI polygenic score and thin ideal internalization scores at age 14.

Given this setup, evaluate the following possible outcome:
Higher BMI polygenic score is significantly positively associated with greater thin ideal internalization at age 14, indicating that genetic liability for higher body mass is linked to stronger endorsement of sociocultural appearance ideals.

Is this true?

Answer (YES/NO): NO